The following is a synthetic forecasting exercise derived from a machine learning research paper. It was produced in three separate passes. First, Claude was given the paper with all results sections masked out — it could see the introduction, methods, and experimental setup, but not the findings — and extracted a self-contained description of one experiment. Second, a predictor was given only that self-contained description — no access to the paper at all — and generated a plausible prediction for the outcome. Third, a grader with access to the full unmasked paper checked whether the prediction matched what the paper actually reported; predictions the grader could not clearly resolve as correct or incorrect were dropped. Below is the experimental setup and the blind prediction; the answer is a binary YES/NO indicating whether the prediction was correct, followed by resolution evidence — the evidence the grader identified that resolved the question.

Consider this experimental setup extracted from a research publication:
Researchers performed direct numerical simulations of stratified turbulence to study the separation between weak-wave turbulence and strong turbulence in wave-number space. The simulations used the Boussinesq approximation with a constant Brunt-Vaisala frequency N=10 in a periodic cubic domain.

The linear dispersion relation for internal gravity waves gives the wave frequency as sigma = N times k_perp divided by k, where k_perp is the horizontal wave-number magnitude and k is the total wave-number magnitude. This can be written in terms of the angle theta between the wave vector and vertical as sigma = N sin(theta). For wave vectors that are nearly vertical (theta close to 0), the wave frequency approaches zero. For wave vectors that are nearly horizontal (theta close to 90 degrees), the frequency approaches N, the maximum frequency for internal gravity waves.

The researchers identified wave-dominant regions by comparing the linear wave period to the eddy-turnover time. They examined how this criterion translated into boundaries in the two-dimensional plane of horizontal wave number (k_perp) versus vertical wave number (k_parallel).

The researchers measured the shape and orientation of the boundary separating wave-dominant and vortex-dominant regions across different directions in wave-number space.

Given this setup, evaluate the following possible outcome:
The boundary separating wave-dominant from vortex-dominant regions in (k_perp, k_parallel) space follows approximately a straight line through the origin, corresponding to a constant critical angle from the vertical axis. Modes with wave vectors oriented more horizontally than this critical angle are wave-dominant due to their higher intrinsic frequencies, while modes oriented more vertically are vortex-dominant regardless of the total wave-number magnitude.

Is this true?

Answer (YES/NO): NO